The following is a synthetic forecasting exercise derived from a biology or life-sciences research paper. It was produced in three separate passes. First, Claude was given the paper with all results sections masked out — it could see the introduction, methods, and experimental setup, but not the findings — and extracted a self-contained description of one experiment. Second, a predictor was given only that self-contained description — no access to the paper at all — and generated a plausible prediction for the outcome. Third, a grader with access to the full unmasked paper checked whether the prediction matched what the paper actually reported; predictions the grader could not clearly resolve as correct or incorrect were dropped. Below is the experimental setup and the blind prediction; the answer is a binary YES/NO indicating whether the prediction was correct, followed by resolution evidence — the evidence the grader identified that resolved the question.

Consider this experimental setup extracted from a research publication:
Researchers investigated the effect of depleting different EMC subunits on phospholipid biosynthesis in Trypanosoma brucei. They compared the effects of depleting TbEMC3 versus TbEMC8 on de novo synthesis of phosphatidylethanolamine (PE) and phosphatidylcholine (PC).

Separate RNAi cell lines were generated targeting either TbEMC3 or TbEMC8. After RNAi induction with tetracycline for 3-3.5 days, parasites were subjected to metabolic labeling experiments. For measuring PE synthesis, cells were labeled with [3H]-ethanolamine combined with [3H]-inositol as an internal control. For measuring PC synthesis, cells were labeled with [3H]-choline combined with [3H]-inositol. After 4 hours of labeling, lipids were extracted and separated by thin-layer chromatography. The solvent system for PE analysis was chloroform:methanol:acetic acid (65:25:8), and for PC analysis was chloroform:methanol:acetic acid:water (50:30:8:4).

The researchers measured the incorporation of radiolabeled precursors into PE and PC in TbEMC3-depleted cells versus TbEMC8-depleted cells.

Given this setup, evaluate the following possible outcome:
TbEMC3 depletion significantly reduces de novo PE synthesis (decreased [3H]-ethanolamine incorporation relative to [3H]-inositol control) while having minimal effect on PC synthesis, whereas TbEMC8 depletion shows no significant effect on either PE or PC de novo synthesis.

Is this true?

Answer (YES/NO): NO